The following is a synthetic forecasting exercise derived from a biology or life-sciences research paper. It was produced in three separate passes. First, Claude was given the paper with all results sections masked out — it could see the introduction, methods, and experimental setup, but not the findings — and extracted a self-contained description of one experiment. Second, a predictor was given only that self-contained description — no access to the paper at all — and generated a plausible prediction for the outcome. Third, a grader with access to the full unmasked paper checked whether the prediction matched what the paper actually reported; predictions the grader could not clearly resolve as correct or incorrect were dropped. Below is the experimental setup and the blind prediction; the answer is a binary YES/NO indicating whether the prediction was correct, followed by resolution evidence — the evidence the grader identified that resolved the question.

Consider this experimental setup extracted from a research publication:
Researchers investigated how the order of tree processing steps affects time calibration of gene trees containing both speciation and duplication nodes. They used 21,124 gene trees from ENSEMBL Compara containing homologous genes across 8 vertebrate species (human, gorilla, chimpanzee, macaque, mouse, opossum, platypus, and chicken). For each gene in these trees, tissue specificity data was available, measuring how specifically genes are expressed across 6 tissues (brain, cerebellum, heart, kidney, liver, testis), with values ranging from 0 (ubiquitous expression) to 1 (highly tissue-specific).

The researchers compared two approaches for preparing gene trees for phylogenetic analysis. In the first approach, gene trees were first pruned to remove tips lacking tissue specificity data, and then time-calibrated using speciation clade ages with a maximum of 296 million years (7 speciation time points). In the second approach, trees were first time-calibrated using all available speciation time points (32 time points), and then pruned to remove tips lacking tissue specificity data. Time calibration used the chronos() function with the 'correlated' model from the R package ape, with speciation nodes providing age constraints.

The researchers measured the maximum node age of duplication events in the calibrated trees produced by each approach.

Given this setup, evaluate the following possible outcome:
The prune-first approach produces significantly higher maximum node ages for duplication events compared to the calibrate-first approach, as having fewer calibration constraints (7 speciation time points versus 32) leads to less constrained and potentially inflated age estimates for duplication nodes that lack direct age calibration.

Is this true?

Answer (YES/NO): YES